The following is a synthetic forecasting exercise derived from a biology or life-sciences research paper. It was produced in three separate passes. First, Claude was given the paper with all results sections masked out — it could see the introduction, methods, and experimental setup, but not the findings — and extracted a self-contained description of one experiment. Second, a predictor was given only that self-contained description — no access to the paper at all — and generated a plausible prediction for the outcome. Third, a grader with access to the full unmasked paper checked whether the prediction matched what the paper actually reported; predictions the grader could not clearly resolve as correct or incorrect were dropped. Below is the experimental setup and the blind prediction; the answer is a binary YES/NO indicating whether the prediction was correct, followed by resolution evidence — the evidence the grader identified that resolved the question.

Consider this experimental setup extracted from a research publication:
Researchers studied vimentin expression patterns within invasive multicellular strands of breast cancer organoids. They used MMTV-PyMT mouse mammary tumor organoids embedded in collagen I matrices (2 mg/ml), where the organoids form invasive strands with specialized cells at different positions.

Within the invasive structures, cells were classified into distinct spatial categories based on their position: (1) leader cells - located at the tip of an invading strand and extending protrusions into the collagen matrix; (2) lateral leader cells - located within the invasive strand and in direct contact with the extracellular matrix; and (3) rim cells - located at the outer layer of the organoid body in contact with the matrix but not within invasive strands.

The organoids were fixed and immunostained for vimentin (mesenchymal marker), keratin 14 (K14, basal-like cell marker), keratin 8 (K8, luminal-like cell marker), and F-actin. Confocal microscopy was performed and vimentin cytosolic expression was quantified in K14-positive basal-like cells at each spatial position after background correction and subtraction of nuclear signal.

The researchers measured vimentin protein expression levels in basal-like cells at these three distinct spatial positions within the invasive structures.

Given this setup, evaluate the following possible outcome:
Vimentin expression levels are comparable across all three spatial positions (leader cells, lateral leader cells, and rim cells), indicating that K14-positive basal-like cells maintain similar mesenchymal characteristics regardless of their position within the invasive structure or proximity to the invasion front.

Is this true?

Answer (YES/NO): NO